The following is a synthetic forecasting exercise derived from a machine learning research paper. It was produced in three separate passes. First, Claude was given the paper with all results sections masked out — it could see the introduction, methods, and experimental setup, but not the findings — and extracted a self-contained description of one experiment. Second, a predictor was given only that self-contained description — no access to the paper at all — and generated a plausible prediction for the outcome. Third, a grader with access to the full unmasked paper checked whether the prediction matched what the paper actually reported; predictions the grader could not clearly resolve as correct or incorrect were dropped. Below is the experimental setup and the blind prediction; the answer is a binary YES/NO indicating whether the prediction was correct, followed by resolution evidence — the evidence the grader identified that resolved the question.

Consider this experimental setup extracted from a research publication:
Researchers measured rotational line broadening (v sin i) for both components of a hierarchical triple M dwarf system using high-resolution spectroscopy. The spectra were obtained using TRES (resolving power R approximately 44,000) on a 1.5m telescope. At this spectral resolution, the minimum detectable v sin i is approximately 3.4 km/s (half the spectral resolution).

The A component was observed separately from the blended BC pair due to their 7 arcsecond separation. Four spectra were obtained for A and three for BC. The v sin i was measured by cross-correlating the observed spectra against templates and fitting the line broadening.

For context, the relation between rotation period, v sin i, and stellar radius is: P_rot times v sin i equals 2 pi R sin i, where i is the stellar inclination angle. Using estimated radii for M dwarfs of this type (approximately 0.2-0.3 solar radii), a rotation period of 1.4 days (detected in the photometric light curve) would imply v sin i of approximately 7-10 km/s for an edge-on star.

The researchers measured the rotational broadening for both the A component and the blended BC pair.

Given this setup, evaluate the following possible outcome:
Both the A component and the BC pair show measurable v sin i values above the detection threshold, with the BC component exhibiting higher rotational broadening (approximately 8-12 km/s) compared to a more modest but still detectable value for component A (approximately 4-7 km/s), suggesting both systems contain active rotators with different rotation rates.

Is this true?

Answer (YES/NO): NO